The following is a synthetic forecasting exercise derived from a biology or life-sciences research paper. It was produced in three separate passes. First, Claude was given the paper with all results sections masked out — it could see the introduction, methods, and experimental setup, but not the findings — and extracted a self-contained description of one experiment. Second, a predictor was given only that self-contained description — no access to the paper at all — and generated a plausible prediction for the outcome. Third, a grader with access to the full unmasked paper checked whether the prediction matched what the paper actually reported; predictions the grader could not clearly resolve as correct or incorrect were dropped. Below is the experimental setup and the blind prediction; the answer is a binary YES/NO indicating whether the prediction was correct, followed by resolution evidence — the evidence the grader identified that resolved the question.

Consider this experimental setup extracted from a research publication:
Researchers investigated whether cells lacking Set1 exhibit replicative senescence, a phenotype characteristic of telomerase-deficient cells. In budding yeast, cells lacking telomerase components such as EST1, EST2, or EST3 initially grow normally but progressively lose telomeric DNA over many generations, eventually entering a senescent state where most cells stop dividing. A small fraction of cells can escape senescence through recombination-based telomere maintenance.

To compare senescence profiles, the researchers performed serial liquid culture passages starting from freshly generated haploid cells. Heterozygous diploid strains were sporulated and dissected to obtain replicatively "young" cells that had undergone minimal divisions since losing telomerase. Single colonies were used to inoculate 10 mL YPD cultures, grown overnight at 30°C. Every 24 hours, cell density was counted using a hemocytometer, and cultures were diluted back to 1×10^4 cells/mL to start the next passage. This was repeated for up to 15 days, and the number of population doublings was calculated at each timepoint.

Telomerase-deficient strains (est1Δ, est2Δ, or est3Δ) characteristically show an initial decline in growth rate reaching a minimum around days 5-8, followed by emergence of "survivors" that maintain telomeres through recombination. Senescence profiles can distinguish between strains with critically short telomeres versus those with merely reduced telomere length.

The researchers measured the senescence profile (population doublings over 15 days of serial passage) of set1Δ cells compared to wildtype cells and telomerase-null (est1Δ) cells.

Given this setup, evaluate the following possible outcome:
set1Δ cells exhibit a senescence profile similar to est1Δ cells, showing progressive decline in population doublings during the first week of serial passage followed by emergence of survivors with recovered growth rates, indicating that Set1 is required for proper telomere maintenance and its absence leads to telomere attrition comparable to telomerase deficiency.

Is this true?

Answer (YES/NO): NO